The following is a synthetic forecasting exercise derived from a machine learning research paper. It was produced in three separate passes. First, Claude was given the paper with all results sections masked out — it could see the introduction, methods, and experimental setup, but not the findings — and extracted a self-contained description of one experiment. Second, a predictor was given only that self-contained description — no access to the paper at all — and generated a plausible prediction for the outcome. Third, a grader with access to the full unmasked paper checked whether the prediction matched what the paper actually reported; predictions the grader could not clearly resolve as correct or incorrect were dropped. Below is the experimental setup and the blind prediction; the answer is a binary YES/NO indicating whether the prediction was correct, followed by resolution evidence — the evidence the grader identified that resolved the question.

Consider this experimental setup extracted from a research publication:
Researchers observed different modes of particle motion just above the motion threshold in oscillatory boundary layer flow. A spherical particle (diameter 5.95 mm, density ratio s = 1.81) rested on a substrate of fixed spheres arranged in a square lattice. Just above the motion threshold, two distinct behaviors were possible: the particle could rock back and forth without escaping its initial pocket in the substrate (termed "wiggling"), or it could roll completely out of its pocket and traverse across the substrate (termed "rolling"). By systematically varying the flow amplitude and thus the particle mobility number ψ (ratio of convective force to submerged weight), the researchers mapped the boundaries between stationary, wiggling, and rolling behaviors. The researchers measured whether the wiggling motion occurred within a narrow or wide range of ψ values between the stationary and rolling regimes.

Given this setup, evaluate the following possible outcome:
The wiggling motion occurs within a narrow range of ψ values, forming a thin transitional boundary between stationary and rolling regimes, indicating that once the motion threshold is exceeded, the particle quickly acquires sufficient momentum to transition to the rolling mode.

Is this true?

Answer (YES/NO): YES